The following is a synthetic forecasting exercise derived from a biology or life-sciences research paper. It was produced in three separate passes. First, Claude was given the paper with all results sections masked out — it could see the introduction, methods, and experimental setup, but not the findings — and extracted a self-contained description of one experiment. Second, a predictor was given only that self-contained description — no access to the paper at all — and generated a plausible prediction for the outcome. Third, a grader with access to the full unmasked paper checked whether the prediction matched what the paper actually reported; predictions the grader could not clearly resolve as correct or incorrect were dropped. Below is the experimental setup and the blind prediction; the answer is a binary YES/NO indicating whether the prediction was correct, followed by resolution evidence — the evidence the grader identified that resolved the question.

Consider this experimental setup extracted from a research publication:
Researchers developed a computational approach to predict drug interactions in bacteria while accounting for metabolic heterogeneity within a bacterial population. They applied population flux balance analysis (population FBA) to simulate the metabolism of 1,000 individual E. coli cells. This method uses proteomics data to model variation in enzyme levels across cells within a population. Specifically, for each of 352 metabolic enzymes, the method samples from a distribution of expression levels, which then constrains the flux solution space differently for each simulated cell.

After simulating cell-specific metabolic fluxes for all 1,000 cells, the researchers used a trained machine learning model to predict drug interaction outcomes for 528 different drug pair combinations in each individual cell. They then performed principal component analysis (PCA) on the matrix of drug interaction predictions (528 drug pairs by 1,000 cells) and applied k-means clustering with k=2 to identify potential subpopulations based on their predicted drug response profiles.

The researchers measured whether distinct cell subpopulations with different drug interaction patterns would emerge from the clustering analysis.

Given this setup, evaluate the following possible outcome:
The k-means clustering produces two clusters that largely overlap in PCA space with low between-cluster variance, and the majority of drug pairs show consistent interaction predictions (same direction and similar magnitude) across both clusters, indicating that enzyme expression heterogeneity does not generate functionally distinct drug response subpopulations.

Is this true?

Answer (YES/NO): NO